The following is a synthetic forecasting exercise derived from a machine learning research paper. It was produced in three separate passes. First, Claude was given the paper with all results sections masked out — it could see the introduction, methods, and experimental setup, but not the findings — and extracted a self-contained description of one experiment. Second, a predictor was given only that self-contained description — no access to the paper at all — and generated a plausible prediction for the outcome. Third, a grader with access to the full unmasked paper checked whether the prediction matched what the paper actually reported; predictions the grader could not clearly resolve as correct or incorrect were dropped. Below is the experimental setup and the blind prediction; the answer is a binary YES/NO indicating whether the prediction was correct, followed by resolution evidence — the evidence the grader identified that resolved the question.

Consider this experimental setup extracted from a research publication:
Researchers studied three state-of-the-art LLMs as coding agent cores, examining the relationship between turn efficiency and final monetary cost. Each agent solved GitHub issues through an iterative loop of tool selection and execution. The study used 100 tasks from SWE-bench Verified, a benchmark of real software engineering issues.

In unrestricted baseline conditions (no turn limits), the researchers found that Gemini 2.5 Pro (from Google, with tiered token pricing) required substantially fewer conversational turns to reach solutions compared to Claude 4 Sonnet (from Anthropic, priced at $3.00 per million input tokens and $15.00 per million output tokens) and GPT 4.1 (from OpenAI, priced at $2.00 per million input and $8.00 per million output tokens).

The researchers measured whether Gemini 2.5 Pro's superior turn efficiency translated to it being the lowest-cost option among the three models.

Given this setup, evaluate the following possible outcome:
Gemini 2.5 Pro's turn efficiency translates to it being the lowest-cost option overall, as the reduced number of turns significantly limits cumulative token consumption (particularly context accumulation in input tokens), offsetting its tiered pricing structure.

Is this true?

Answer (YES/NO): NO